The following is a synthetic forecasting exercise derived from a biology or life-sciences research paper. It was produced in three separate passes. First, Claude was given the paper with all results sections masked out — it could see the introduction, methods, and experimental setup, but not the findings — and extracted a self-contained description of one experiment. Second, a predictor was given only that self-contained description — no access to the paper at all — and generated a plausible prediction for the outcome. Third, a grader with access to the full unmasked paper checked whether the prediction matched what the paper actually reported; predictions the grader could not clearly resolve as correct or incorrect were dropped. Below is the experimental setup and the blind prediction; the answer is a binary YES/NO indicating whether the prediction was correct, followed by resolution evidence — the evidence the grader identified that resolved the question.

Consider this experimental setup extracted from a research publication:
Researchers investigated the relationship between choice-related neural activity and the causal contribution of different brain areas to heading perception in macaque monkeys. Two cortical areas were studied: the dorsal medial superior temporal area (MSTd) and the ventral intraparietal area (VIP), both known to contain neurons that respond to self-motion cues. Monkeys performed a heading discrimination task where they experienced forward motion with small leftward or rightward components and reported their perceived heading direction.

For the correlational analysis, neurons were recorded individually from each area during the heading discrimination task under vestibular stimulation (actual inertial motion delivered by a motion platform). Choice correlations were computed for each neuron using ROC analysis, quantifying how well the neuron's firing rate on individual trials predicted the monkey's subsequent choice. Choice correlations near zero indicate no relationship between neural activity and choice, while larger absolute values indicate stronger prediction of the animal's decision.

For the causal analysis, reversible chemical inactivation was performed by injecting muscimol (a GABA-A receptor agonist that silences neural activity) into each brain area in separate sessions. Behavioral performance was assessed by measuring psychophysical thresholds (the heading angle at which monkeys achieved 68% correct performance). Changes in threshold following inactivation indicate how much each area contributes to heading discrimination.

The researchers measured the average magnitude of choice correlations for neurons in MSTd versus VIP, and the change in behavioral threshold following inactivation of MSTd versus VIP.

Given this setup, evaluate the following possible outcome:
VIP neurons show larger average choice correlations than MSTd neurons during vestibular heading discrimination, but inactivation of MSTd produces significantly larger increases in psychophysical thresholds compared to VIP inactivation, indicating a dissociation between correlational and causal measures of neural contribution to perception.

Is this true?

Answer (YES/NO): YES